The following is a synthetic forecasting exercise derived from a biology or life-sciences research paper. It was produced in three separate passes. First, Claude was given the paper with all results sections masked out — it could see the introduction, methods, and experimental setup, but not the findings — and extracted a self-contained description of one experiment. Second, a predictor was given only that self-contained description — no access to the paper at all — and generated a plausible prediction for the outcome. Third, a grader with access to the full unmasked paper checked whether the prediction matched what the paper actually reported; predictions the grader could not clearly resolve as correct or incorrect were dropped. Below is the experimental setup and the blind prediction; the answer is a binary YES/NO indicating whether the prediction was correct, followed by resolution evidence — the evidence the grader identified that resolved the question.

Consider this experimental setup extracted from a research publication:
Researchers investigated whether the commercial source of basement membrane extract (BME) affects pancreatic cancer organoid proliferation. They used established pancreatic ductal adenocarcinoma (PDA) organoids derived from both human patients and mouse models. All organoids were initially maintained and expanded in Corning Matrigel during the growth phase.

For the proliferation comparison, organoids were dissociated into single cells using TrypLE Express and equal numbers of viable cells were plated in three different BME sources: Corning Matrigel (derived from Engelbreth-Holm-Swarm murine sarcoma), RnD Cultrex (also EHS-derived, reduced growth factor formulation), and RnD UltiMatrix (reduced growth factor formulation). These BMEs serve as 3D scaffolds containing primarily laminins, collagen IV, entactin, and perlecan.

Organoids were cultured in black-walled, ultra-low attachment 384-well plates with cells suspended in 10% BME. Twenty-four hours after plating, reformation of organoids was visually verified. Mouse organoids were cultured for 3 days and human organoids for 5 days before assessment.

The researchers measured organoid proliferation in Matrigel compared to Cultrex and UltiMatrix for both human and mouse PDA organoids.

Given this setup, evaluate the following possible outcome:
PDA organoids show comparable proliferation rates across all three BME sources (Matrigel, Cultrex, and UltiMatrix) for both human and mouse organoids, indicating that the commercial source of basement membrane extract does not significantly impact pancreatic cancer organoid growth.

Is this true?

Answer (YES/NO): NO